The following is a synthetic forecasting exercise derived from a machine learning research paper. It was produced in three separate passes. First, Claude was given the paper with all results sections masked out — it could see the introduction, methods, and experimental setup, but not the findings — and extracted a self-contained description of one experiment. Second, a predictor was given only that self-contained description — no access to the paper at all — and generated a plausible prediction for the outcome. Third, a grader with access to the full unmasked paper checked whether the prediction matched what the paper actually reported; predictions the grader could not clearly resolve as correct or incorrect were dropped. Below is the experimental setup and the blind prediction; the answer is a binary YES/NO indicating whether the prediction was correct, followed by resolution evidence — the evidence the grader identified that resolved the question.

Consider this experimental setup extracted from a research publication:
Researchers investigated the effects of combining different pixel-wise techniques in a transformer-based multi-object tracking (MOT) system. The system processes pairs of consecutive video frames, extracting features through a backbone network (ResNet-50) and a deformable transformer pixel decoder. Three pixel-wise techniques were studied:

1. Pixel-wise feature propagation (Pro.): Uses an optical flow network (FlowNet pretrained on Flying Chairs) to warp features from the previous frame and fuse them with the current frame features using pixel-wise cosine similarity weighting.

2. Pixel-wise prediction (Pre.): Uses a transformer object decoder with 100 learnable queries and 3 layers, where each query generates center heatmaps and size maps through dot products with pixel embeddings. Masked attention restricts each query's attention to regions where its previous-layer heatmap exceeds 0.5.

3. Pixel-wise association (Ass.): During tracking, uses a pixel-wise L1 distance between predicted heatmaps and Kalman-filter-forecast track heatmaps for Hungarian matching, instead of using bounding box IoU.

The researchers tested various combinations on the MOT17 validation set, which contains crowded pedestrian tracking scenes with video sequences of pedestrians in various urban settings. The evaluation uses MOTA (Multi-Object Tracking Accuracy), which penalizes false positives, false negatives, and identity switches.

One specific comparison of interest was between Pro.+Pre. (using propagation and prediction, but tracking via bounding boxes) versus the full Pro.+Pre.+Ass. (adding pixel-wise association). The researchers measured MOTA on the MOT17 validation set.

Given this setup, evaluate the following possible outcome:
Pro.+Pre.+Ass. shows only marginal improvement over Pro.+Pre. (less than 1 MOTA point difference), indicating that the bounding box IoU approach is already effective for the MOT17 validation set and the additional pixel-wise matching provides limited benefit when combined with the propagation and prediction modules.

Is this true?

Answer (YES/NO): NO